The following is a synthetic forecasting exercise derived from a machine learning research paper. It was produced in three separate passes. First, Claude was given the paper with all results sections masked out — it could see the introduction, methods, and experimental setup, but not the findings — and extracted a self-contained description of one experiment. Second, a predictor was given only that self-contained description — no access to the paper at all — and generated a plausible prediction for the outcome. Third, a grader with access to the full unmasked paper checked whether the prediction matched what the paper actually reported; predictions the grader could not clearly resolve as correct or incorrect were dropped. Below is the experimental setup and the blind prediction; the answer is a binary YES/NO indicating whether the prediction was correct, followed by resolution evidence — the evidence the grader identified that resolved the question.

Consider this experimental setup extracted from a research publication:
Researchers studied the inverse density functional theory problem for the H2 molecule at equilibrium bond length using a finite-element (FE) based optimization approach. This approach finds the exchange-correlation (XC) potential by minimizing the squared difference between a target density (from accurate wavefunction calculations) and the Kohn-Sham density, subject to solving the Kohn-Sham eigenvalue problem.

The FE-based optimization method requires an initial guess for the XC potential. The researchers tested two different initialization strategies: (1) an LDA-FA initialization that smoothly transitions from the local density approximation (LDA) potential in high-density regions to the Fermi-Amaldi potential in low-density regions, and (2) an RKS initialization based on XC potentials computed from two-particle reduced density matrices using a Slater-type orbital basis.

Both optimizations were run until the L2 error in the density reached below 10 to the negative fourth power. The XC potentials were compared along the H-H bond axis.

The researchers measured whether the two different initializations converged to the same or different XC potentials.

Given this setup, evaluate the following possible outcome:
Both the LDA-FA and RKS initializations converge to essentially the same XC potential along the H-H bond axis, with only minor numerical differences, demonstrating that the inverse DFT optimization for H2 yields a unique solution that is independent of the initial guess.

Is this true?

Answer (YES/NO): YES